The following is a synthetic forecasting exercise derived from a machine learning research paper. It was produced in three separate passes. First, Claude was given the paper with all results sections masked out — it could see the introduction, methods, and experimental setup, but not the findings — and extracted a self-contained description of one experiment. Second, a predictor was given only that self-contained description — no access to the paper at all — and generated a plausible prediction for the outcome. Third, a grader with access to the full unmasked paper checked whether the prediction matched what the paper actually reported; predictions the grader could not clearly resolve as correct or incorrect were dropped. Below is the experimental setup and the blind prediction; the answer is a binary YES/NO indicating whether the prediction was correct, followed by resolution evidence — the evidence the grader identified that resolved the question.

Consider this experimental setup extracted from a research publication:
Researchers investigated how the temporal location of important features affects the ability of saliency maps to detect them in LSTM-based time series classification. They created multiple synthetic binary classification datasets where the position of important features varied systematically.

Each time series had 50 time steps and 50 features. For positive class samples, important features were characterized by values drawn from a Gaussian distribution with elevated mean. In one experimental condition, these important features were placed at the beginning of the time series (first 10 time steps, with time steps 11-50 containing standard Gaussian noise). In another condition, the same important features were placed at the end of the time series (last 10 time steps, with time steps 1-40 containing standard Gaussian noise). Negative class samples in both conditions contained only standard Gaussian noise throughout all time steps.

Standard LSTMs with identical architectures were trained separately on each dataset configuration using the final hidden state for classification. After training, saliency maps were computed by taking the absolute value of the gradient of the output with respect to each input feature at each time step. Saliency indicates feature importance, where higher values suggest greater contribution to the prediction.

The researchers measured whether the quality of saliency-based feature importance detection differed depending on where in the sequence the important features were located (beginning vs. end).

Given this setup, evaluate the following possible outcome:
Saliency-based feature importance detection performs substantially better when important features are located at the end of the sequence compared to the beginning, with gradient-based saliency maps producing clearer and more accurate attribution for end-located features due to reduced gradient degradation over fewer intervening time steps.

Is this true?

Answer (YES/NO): YES